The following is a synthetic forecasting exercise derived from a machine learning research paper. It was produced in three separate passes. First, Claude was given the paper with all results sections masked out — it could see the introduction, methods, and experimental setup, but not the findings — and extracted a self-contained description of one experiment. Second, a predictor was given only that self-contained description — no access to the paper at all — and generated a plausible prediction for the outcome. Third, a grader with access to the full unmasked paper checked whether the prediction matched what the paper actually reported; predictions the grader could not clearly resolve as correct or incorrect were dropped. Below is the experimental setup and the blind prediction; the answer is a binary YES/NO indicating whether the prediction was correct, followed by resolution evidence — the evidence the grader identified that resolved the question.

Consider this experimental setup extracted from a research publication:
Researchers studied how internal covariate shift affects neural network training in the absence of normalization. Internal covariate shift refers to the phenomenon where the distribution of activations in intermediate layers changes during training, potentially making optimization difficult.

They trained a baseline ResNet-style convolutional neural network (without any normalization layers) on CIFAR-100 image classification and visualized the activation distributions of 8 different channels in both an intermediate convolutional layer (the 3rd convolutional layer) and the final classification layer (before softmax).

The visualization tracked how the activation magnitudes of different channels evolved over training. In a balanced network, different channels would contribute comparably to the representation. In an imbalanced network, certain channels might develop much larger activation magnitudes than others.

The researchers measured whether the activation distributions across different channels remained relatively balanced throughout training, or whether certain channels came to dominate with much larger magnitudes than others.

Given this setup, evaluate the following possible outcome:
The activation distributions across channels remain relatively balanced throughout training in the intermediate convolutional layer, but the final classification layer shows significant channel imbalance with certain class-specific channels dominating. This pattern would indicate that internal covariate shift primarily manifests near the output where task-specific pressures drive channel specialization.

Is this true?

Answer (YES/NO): NO